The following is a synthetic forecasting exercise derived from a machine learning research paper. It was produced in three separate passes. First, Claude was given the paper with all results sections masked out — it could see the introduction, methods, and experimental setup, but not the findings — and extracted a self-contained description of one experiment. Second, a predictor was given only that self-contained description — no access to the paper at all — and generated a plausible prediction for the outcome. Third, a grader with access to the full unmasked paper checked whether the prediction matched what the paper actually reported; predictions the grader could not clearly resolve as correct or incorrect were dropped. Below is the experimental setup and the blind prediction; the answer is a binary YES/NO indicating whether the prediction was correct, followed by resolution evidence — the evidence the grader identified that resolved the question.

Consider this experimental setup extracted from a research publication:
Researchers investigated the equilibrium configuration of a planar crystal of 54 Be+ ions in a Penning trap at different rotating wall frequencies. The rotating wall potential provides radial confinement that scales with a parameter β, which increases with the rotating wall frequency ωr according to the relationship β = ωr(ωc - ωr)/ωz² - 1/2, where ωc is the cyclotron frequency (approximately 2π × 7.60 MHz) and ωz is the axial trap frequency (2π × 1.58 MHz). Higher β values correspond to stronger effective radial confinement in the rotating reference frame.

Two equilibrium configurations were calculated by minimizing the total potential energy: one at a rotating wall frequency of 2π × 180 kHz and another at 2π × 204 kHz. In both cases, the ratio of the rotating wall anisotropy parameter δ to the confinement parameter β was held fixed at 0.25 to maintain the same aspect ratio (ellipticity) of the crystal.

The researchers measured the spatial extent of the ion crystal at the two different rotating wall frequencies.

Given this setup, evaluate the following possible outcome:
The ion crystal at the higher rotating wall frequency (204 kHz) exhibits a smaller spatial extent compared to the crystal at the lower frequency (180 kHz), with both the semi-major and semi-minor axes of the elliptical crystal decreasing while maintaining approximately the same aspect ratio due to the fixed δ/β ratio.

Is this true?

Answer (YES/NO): YES